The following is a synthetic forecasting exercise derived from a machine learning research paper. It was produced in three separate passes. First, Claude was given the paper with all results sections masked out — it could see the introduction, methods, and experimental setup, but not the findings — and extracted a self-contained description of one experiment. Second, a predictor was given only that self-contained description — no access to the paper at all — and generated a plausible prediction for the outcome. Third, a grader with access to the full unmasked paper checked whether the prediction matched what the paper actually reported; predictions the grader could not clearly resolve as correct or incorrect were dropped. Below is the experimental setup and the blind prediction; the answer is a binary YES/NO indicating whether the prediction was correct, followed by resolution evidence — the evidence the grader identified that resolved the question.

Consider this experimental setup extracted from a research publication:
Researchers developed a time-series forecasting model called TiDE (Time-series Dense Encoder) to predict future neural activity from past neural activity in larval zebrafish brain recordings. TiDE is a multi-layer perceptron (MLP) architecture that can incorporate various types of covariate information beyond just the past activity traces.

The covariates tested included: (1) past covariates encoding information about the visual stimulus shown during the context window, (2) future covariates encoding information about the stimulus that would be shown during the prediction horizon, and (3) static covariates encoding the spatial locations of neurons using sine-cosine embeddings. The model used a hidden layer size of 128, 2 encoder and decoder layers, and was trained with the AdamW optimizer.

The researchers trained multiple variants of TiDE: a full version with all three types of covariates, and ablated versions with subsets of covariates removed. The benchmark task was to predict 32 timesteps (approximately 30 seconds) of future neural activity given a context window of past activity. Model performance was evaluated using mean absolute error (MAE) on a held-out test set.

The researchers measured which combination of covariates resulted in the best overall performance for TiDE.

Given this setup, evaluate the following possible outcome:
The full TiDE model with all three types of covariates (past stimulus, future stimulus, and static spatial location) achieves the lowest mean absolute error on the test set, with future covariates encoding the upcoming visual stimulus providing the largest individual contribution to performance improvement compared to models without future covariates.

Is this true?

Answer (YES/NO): NO